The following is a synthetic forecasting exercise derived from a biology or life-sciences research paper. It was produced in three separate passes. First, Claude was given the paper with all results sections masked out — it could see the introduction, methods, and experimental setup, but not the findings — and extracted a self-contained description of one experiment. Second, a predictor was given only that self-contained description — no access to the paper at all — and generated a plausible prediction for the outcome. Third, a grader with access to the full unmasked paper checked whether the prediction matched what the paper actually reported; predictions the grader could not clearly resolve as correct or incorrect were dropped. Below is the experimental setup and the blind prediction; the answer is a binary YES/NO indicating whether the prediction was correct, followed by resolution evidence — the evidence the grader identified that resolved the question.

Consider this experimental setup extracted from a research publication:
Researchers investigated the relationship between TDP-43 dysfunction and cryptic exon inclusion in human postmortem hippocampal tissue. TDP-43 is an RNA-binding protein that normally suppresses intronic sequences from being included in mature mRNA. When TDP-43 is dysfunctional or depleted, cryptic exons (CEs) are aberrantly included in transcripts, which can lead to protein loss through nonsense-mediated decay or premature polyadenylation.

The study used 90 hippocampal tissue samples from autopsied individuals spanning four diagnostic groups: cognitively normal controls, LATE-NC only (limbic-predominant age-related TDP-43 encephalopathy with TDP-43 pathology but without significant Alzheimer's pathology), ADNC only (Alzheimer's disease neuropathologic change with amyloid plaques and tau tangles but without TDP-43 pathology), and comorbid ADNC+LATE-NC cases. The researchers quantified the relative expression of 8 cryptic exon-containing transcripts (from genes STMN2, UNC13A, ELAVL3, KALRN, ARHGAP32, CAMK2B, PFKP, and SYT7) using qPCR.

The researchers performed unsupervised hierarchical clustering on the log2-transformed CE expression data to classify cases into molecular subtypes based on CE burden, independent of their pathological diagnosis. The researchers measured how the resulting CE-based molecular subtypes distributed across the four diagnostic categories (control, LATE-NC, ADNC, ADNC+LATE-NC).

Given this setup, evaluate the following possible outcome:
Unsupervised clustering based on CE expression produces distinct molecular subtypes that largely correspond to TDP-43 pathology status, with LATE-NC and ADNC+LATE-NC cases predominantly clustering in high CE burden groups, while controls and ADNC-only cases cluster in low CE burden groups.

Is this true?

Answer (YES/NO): NO